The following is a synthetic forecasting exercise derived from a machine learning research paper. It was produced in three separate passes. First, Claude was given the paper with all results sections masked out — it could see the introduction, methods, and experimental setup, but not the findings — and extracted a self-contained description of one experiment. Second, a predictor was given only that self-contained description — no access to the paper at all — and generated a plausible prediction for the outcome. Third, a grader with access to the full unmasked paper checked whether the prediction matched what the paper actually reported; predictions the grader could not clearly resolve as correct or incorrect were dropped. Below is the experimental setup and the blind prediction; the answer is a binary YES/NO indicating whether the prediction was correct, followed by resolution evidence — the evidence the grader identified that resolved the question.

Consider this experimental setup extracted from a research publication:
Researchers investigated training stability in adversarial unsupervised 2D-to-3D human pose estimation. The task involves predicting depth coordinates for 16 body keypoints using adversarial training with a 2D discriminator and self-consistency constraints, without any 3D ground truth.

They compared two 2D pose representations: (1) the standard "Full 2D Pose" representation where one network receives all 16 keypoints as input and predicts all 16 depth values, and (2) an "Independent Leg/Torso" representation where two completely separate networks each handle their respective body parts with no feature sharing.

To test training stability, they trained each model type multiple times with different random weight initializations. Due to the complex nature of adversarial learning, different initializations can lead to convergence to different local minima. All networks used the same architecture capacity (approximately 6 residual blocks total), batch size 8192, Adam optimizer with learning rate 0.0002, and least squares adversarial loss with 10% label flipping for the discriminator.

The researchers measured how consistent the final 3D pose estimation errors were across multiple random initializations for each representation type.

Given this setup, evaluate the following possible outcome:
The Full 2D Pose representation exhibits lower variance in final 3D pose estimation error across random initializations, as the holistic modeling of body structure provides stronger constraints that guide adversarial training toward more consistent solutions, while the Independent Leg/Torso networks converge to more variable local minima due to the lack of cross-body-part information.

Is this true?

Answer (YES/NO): NO